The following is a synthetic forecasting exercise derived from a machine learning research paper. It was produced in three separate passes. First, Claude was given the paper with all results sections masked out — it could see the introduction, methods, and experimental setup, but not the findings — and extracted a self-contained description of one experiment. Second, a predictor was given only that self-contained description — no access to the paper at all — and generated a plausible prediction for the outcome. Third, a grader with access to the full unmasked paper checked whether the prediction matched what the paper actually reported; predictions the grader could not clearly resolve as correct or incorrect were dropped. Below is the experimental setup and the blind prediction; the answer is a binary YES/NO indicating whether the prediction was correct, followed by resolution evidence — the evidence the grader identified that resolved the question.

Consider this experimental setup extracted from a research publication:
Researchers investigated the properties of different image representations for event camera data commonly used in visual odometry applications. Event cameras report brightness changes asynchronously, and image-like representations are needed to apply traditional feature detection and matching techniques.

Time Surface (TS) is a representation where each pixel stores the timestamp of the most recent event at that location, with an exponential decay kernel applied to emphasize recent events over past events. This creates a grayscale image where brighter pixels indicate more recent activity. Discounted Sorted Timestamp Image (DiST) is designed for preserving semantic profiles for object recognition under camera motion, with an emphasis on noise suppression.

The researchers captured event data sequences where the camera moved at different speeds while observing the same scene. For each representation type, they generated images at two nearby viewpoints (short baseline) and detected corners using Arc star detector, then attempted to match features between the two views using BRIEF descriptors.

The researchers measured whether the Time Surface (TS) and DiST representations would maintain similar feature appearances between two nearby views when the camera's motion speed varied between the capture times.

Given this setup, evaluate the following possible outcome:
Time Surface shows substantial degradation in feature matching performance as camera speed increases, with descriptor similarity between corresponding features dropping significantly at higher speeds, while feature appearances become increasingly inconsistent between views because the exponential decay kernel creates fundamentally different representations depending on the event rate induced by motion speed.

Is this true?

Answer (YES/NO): YES